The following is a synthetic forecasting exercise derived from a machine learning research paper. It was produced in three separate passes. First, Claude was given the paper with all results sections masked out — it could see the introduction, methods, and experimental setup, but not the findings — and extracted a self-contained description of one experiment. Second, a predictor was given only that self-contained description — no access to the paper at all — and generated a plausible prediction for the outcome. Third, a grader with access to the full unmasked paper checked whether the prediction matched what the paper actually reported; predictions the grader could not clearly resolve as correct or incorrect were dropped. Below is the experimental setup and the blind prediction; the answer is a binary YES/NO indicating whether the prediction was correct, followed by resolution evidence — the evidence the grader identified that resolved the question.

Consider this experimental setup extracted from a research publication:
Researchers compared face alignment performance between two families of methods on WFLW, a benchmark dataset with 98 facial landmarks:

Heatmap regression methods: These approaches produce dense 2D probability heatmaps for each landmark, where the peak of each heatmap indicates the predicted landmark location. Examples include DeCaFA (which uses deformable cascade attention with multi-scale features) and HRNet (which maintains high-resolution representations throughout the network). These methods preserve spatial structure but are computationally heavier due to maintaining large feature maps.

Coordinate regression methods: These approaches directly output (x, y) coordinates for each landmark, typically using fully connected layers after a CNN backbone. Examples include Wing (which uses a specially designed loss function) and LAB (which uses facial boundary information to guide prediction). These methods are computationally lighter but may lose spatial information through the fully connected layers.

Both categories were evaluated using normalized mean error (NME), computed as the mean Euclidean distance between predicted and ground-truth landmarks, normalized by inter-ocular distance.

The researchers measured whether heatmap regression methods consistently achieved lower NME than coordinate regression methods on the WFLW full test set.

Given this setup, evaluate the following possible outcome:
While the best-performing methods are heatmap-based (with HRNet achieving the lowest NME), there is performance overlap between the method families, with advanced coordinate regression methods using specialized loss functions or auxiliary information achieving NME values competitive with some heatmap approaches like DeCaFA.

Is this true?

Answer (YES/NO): NO